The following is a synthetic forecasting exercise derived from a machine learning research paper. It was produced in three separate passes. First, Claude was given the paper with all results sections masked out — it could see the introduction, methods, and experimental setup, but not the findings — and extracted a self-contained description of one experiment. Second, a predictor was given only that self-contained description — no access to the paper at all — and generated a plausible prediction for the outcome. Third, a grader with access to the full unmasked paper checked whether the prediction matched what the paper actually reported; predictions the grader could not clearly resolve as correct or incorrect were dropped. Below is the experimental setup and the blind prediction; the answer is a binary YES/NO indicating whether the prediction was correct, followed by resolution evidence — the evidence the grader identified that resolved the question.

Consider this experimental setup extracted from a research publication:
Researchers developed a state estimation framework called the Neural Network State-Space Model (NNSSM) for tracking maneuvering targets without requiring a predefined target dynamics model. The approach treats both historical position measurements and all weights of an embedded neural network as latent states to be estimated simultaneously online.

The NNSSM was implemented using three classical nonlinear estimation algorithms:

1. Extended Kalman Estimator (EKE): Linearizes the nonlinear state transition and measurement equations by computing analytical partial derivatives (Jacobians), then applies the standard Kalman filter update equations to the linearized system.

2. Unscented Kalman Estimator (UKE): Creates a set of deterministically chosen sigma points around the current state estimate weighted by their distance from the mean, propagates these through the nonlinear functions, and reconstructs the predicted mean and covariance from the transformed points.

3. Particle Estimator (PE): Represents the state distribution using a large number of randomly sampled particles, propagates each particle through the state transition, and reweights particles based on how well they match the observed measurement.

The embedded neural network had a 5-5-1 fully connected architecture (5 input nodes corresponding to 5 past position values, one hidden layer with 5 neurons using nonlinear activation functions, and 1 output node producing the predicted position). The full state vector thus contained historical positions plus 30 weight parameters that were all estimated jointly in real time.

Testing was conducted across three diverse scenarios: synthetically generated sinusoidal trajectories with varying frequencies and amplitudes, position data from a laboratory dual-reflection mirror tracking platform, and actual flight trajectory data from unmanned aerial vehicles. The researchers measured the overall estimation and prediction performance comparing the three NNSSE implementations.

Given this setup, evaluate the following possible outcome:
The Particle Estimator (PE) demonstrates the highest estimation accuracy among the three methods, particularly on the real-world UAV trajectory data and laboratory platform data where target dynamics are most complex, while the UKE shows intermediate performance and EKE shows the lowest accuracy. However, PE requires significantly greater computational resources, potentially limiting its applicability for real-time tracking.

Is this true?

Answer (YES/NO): NO